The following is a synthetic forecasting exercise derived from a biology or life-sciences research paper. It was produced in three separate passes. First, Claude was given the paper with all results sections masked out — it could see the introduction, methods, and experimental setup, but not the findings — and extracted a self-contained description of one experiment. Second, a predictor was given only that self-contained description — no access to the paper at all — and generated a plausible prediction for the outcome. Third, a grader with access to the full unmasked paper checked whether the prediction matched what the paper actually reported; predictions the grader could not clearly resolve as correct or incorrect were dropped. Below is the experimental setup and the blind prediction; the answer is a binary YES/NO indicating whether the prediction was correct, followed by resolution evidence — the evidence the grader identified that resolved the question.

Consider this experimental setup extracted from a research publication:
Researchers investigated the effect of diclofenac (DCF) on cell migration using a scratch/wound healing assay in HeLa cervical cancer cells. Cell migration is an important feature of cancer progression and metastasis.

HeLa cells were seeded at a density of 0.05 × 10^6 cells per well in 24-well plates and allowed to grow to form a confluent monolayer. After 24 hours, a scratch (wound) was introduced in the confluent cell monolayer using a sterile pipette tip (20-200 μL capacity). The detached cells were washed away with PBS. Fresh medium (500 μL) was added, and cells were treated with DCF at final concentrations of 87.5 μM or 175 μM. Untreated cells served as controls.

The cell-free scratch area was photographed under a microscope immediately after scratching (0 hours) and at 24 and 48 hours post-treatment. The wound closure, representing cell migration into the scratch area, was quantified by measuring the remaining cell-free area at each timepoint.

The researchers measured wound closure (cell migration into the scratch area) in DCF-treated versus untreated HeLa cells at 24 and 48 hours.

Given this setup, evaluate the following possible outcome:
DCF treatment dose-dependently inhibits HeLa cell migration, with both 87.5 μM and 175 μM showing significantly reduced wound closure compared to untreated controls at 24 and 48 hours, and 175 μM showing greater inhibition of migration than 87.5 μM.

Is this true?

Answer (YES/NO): YES